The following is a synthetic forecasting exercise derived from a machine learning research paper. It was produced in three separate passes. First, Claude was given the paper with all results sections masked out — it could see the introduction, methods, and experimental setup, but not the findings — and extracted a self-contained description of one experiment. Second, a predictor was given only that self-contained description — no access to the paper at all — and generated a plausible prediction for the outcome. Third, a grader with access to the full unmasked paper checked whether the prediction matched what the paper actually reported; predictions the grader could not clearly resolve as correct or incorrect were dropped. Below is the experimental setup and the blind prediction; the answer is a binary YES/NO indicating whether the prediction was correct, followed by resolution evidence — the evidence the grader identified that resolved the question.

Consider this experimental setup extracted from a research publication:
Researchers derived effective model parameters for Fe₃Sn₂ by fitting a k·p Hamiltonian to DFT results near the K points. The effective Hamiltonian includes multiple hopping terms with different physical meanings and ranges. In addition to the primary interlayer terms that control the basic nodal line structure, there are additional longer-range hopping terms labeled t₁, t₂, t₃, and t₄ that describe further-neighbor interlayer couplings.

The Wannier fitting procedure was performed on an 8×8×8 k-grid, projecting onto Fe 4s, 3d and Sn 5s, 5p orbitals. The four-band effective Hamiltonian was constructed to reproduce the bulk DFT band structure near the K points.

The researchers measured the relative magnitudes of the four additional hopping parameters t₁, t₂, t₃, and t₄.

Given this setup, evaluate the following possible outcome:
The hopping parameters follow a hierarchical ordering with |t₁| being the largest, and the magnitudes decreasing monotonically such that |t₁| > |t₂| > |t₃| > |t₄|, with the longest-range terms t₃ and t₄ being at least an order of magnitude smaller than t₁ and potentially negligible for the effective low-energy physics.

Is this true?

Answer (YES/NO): NO